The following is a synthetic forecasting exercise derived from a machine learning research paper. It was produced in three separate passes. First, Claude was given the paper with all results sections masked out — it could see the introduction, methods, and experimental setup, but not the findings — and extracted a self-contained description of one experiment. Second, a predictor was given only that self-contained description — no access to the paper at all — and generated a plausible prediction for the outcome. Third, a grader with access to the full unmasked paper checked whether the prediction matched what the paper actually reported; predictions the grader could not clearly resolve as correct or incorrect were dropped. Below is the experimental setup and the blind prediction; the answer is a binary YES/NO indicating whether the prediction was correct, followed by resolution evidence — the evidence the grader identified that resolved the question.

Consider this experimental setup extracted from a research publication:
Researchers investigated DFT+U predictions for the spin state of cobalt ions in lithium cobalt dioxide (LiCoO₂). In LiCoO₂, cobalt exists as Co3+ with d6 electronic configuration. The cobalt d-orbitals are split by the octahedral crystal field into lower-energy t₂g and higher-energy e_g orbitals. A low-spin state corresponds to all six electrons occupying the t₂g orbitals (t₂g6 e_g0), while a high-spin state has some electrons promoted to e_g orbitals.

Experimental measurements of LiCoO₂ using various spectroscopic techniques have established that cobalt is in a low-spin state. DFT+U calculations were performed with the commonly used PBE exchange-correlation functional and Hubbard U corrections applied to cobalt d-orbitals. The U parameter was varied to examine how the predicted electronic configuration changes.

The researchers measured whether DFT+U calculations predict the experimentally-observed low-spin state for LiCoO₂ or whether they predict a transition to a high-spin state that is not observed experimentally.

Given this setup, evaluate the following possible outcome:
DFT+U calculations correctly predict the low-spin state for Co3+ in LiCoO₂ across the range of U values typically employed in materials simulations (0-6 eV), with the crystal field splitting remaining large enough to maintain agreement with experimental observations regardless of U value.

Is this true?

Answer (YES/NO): NO